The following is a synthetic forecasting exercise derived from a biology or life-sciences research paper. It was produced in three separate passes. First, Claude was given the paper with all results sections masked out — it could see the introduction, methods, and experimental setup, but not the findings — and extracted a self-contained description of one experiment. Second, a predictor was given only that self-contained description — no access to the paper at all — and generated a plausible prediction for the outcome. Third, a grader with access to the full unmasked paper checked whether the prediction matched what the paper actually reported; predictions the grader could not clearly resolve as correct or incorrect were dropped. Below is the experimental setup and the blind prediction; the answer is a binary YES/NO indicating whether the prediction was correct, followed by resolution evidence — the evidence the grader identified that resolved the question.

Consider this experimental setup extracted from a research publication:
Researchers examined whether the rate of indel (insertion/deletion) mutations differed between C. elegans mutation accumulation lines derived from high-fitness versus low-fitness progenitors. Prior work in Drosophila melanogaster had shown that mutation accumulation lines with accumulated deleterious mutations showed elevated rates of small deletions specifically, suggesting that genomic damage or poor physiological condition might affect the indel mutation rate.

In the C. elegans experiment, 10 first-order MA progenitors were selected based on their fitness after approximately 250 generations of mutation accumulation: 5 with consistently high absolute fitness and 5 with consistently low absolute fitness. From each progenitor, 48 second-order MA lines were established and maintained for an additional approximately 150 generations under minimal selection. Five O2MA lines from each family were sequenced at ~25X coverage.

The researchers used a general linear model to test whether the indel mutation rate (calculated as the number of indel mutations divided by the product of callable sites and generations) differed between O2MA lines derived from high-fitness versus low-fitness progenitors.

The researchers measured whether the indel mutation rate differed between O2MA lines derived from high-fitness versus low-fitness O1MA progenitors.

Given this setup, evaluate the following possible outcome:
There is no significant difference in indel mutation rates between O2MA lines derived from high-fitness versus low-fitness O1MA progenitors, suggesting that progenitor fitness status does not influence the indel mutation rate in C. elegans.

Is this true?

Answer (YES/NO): NO